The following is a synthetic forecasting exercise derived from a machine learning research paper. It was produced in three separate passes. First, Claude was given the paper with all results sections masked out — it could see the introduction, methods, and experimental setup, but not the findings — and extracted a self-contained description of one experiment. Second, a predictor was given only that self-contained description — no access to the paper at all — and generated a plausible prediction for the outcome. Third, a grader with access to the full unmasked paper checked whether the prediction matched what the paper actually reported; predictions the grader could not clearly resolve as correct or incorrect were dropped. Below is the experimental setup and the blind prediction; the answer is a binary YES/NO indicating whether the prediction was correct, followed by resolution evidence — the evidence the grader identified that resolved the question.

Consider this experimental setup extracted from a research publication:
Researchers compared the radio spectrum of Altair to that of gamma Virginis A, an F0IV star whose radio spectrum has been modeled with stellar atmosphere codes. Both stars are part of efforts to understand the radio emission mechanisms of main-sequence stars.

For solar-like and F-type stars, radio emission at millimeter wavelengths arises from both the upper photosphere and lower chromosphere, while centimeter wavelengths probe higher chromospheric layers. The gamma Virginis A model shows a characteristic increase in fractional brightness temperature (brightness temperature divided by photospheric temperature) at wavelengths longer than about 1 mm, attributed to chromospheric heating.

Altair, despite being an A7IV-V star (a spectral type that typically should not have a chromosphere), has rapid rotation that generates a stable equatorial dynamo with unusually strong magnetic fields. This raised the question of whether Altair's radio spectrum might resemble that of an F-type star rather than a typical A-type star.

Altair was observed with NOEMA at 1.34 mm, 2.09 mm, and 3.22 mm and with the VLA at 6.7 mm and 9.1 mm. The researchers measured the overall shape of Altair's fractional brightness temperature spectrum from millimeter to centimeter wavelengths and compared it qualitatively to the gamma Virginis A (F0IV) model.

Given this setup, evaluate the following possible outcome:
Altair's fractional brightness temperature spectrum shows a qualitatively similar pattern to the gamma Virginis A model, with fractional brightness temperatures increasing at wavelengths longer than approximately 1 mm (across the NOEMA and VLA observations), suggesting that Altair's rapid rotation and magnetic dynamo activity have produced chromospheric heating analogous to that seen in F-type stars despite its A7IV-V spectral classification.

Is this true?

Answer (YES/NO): NO